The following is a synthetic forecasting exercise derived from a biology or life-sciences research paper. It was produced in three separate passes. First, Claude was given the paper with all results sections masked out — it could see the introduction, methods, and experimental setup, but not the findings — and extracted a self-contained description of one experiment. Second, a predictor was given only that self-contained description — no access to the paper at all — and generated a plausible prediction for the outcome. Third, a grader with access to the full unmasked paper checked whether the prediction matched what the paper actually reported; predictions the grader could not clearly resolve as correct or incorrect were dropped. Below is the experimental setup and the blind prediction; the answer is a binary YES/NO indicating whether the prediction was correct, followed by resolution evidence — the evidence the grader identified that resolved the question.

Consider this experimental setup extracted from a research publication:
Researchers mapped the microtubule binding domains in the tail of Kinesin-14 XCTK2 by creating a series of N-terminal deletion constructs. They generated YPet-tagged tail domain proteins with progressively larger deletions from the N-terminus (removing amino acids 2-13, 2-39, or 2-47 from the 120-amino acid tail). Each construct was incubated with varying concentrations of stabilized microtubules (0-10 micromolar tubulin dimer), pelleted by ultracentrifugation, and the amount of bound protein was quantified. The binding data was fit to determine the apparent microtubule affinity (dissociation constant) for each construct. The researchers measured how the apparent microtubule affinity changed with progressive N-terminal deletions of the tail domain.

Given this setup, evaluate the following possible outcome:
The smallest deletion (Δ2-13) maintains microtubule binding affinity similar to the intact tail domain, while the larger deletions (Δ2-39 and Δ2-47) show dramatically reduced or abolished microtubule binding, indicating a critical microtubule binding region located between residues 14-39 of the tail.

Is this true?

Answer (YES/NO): NO